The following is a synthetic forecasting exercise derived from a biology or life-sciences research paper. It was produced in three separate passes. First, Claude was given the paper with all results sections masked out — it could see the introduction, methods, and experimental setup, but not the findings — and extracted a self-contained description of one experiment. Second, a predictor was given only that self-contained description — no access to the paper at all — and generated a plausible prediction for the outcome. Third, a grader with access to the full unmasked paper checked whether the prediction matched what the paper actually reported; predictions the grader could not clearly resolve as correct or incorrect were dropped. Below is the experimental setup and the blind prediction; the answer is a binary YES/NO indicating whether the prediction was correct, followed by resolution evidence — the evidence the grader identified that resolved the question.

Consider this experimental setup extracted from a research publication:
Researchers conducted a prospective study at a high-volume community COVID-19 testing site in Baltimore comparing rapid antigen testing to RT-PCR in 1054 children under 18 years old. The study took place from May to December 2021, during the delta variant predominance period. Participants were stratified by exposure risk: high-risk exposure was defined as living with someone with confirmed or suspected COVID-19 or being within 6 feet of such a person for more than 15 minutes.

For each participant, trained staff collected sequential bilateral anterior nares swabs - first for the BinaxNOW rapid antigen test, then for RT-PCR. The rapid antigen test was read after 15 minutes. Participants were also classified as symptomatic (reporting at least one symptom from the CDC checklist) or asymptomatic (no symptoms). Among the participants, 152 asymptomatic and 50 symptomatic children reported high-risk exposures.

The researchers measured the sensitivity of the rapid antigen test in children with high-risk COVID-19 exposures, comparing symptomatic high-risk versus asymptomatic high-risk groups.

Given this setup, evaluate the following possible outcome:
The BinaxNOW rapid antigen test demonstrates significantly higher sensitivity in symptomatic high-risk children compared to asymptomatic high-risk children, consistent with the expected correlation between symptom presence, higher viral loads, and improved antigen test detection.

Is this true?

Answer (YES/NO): NO